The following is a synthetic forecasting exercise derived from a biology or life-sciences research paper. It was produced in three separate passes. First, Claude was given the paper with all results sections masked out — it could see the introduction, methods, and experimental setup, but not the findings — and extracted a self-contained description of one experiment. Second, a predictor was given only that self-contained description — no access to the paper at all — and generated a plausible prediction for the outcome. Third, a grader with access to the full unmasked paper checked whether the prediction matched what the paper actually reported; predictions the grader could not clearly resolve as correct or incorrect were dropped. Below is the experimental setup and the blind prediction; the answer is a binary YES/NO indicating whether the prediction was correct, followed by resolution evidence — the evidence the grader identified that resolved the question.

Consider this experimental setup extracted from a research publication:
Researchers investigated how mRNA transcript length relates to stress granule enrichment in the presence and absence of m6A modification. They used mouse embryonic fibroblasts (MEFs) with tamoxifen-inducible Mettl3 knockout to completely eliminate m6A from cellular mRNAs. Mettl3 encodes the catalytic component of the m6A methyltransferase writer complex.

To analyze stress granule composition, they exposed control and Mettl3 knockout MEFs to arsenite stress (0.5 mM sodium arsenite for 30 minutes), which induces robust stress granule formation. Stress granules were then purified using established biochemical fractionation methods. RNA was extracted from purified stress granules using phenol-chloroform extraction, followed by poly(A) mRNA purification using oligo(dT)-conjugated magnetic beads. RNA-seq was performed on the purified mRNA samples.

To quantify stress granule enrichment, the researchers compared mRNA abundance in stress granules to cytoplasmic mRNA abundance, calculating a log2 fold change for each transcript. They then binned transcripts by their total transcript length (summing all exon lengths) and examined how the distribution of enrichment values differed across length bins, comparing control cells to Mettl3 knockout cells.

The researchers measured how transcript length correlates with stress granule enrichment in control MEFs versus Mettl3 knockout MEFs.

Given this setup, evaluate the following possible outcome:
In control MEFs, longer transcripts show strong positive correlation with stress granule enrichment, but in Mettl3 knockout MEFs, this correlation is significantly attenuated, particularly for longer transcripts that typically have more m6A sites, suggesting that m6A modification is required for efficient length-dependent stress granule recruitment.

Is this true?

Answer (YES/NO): YES